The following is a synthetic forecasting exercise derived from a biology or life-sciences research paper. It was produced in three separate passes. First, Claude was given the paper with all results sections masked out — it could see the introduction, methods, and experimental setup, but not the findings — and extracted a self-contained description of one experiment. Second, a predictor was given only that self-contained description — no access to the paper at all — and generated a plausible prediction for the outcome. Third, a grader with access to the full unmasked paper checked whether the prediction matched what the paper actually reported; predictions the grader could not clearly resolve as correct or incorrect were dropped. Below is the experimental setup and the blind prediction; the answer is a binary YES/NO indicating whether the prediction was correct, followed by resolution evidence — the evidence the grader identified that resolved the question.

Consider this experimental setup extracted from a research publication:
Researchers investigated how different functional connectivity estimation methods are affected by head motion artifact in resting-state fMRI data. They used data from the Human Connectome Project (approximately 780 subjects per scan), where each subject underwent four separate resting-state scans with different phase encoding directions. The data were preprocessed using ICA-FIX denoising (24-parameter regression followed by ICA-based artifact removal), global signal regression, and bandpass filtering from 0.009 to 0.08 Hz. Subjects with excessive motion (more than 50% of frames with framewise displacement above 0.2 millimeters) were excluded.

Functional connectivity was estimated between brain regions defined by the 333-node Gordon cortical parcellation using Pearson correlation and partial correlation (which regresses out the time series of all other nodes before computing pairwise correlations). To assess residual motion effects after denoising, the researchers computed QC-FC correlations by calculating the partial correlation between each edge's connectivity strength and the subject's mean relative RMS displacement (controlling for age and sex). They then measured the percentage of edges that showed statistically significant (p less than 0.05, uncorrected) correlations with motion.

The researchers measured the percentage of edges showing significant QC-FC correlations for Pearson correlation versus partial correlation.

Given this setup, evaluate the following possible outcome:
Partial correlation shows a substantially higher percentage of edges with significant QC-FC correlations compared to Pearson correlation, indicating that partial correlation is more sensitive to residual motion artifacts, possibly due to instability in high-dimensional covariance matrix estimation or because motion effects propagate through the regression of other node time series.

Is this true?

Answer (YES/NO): NO